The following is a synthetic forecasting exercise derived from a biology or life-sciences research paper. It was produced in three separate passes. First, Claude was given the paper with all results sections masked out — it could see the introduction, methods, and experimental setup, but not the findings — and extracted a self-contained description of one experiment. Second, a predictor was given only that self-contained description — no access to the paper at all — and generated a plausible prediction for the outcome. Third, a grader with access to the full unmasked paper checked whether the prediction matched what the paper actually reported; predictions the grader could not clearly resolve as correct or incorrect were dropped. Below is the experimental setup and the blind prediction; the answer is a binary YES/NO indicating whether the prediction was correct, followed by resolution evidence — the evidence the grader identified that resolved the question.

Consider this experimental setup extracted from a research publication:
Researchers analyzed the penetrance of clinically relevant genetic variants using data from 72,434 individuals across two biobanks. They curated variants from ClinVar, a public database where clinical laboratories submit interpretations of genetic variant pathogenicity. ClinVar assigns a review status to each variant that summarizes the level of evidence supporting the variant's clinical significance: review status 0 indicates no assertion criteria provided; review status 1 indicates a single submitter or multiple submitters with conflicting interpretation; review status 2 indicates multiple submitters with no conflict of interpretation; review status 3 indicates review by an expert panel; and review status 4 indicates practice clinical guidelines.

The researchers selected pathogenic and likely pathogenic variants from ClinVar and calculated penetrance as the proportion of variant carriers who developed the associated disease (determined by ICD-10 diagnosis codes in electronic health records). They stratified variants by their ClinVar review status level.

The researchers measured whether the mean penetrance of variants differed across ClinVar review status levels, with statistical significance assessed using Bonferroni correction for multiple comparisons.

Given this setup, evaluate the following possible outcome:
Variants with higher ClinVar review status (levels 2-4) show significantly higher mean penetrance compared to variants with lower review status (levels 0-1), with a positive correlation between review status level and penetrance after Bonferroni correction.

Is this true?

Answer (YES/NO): YES